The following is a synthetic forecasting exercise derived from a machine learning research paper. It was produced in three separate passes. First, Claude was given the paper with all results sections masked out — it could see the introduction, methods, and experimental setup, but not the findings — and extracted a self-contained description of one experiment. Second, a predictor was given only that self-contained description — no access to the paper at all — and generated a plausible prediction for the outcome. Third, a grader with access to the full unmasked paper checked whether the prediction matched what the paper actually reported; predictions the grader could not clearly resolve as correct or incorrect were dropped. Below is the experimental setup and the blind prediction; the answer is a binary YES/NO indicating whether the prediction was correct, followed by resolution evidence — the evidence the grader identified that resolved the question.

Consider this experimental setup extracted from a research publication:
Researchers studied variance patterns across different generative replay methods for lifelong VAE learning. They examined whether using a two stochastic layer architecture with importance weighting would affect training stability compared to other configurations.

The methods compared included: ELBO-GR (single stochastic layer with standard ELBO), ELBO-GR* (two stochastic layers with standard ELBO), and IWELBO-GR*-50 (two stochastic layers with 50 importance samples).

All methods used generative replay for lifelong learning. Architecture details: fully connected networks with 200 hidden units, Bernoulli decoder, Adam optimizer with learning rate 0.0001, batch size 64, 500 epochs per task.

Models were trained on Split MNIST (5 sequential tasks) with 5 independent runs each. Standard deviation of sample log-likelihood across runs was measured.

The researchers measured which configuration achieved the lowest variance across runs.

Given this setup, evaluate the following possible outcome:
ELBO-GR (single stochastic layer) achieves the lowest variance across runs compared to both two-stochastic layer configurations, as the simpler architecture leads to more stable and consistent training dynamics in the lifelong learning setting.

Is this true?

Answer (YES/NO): NO